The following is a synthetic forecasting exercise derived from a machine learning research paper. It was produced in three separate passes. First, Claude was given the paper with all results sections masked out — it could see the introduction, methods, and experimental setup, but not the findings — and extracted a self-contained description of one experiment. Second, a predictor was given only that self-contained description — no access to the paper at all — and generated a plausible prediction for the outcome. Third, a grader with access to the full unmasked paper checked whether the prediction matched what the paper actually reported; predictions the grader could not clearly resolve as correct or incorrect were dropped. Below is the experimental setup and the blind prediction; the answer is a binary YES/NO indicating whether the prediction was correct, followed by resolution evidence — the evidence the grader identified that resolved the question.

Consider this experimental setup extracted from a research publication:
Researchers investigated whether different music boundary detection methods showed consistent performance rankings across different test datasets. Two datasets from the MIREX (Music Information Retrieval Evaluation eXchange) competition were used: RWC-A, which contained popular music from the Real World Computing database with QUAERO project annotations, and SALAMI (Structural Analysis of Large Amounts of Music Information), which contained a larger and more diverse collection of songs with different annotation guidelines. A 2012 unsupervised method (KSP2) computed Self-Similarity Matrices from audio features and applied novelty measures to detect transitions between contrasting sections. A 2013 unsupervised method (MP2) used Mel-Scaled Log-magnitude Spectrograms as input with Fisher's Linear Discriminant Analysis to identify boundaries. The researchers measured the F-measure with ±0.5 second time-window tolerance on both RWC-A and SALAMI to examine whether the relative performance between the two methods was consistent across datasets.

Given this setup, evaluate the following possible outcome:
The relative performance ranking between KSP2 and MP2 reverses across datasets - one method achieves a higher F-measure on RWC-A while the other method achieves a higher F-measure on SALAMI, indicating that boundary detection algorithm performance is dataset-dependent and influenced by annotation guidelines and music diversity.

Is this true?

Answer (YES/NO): YES